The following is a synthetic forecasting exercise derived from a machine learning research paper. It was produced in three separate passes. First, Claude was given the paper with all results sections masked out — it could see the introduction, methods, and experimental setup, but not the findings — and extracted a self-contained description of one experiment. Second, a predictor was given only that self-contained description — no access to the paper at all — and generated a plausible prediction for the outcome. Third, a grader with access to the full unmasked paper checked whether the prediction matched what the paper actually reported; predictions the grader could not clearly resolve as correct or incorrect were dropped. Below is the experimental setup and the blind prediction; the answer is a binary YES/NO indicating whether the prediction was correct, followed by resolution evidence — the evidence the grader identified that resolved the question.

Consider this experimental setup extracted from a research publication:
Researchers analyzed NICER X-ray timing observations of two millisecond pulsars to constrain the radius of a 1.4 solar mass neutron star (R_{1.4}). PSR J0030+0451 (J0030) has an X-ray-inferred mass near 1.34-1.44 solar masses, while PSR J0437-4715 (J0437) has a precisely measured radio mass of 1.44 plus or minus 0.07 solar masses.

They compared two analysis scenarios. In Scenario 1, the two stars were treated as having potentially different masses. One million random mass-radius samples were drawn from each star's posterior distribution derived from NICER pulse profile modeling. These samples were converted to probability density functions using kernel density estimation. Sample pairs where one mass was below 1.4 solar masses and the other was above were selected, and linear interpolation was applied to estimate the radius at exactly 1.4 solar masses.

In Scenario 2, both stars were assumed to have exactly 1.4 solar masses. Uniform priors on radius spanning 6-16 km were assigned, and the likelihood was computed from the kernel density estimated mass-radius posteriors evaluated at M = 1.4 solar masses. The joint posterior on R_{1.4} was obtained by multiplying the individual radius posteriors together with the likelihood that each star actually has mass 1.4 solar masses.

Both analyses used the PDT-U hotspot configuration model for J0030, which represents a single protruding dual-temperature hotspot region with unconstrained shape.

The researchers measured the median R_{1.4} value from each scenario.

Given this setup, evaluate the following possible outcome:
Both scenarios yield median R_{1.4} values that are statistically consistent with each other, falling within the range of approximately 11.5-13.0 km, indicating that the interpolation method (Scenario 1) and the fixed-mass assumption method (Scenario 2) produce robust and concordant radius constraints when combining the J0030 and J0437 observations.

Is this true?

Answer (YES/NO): YES